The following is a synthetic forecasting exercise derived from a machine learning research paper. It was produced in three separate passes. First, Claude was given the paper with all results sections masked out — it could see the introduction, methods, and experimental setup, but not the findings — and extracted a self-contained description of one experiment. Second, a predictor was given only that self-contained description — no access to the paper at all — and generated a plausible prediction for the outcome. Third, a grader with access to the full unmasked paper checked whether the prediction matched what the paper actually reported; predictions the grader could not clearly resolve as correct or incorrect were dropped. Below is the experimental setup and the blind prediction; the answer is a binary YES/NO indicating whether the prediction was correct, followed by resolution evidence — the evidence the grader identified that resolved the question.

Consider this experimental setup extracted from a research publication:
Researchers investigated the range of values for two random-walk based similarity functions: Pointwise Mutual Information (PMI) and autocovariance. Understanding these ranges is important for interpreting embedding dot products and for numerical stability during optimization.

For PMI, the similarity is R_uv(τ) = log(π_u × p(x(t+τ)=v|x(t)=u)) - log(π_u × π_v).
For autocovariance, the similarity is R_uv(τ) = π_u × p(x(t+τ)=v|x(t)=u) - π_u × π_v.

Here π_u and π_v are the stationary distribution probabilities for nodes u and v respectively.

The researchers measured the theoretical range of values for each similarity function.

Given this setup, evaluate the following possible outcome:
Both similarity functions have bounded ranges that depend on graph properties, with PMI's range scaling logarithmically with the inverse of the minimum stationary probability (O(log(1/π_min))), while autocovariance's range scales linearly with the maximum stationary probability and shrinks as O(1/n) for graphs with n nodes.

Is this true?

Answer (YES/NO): NO